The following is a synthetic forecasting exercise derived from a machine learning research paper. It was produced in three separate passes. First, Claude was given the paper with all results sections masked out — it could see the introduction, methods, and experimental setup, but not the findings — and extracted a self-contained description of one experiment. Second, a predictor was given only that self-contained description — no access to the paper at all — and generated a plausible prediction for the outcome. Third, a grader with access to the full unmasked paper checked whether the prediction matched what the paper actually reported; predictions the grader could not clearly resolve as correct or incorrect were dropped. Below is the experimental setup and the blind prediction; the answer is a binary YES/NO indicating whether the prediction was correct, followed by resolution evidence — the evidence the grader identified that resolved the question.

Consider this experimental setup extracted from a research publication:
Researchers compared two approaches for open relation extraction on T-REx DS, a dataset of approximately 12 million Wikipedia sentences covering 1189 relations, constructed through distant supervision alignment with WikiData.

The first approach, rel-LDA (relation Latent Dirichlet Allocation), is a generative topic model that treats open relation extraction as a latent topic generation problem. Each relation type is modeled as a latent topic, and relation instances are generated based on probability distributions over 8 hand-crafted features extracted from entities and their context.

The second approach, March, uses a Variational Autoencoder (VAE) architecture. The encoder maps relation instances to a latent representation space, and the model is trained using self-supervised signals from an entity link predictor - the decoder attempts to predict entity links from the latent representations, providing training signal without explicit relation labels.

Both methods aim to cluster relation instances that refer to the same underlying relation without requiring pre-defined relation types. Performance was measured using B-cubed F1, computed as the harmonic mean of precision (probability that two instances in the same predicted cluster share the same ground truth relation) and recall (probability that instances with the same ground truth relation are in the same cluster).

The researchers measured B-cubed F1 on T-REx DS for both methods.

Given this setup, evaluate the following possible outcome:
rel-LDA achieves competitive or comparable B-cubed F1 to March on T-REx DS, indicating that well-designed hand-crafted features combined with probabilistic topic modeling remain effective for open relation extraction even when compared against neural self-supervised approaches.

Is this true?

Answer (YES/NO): NO